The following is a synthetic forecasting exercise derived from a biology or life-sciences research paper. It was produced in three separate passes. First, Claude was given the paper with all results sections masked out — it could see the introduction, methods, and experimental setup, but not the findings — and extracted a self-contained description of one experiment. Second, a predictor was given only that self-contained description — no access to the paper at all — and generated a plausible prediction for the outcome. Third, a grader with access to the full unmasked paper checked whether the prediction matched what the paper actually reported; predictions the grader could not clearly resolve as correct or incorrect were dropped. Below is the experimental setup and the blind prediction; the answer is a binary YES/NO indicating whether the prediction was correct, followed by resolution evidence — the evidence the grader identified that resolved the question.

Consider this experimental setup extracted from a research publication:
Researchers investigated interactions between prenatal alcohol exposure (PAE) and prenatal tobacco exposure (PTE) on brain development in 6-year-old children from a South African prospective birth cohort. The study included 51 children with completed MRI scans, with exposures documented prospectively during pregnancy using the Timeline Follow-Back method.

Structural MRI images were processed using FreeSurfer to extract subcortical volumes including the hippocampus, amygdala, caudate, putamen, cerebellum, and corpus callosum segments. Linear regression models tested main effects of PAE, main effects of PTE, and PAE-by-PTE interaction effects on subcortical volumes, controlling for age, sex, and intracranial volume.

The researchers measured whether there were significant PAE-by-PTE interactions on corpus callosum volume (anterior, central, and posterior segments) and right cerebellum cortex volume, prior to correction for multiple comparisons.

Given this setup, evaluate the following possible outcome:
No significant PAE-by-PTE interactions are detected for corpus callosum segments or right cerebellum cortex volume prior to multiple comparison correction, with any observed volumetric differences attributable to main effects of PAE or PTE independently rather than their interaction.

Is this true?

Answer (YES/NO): NO